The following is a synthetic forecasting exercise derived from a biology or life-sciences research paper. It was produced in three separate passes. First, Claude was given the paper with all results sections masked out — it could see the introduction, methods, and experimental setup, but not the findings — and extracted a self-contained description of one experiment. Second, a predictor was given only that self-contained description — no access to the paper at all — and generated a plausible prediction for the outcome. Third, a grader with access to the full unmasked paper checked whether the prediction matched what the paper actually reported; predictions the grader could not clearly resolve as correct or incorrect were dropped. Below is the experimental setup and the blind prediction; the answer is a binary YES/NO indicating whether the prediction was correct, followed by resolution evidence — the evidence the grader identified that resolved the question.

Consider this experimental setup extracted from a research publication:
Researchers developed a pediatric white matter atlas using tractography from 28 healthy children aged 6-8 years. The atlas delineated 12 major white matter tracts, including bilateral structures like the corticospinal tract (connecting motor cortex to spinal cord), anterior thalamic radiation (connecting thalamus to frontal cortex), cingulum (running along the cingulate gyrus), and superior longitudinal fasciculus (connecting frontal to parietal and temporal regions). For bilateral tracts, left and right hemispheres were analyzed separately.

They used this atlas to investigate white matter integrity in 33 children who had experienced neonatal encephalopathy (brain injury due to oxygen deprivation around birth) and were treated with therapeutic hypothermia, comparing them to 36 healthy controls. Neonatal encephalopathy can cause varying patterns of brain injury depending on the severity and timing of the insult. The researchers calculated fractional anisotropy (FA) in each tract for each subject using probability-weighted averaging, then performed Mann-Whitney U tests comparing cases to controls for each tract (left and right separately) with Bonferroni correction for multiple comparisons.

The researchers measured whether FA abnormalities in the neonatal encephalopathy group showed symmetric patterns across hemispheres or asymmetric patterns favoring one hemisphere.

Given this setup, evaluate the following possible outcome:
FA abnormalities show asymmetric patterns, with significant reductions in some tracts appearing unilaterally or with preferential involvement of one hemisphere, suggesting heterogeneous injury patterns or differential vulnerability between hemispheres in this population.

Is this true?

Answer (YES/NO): YES